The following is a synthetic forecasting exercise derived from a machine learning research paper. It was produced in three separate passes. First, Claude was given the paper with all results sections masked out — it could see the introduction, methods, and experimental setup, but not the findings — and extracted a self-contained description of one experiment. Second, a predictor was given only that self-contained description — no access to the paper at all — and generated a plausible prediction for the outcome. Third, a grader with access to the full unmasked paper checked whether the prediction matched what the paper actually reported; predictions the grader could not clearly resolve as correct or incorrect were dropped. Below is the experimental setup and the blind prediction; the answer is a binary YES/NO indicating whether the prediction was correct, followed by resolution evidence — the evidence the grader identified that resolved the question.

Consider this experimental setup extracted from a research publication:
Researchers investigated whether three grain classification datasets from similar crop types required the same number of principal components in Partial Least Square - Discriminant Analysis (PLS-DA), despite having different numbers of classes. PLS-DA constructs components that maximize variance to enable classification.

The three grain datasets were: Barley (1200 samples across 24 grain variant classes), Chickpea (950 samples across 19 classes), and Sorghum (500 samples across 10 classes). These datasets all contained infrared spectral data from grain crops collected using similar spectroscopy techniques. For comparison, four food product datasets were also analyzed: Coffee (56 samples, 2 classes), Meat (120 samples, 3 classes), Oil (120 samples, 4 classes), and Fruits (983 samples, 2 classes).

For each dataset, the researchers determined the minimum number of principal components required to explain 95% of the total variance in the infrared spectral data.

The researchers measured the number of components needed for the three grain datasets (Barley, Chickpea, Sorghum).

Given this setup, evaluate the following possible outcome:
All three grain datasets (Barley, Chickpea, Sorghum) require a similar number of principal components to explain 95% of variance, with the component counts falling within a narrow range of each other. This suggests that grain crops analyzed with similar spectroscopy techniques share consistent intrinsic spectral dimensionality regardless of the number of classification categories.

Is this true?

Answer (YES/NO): YES